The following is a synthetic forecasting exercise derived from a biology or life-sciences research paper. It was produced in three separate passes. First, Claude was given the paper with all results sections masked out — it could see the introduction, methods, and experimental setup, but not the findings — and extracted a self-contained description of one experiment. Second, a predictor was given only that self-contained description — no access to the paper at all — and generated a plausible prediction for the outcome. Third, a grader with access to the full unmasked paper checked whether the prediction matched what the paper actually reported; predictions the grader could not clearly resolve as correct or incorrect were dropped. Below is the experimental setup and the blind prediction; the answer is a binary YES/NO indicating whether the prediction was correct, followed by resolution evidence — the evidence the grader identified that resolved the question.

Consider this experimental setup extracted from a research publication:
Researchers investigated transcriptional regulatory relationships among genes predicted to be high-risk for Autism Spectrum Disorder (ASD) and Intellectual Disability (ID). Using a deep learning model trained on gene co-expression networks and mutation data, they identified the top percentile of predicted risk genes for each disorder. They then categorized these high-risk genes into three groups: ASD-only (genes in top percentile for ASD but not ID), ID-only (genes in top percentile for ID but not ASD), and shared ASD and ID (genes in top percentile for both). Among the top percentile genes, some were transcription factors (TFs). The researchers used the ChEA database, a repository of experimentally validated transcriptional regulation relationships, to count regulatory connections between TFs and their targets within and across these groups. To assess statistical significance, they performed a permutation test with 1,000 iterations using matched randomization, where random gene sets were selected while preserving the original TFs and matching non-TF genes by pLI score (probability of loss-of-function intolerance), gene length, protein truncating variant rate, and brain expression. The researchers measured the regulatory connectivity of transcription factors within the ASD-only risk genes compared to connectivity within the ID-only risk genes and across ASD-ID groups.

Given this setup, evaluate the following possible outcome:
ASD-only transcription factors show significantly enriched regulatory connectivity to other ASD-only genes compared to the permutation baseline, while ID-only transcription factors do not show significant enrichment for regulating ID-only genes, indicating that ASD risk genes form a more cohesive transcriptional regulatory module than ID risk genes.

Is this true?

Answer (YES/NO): YES